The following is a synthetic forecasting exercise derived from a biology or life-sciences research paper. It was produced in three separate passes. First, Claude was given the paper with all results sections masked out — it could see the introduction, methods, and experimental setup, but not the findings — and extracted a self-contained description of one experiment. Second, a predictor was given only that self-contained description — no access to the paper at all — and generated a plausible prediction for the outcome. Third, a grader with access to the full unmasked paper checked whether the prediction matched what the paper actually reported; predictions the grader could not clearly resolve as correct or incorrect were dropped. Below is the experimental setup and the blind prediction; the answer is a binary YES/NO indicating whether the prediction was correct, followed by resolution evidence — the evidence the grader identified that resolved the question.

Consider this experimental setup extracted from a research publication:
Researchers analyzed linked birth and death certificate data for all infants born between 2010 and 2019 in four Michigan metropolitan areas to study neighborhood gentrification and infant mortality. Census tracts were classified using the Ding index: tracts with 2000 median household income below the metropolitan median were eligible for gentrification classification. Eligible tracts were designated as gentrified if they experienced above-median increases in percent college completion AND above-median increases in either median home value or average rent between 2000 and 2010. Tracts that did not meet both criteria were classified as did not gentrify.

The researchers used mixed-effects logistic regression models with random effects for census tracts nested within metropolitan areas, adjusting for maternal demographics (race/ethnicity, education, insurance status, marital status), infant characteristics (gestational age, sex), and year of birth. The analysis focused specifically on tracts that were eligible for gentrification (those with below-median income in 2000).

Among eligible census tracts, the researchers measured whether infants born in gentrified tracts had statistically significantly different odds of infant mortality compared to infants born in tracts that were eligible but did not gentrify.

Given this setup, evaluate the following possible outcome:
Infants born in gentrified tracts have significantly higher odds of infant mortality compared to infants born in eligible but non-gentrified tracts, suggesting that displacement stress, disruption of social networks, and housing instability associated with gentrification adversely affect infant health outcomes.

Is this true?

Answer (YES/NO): NO